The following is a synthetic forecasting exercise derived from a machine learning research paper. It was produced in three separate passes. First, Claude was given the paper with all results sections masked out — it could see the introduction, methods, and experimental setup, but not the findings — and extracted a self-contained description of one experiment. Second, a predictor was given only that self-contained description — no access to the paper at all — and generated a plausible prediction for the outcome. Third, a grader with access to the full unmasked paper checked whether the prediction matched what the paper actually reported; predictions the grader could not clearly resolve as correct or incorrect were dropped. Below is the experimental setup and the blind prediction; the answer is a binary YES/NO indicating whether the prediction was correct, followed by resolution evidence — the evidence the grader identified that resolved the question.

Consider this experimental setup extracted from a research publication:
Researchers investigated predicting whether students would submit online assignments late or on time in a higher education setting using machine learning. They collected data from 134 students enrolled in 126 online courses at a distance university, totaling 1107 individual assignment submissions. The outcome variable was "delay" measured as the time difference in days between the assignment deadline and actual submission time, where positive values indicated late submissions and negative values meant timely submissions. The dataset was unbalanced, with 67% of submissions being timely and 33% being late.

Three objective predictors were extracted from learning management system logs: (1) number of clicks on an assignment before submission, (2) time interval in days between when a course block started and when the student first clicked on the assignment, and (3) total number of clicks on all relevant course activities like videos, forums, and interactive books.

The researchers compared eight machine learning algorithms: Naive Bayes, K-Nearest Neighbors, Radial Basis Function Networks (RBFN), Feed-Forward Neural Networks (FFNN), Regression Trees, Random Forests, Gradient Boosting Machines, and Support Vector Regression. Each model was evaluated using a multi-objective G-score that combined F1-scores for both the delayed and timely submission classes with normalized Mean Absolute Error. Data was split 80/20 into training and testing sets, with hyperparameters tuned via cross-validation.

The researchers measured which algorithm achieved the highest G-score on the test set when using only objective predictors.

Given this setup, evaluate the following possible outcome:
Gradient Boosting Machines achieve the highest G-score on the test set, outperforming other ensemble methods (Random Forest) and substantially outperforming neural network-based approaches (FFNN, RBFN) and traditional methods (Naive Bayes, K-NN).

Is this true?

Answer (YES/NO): NO